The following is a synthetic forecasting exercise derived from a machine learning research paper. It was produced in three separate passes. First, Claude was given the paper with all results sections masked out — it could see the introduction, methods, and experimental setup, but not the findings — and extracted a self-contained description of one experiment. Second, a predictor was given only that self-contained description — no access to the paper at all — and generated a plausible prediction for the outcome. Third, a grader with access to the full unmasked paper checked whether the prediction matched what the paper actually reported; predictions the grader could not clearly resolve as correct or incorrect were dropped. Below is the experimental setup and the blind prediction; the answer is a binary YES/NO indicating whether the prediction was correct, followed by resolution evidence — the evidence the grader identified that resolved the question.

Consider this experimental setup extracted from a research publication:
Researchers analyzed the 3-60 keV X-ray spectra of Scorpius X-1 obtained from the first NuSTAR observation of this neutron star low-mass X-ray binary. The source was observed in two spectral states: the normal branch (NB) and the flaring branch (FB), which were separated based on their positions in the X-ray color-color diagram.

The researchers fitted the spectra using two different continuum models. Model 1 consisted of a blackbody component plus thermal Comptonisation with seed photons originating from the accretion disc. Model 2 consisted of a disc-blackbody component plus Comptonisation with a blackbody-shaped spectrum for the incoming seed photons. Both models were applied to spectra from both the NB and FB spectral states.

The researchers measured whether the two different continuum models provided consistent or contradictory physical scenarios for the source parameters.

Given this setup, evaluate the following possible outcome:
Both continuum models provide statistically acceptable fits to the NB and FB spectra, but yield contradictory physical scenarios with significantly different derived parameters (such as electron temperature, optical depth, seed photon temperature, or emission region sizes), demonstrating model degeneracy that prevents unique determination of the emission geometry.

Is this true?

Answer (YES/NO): NO